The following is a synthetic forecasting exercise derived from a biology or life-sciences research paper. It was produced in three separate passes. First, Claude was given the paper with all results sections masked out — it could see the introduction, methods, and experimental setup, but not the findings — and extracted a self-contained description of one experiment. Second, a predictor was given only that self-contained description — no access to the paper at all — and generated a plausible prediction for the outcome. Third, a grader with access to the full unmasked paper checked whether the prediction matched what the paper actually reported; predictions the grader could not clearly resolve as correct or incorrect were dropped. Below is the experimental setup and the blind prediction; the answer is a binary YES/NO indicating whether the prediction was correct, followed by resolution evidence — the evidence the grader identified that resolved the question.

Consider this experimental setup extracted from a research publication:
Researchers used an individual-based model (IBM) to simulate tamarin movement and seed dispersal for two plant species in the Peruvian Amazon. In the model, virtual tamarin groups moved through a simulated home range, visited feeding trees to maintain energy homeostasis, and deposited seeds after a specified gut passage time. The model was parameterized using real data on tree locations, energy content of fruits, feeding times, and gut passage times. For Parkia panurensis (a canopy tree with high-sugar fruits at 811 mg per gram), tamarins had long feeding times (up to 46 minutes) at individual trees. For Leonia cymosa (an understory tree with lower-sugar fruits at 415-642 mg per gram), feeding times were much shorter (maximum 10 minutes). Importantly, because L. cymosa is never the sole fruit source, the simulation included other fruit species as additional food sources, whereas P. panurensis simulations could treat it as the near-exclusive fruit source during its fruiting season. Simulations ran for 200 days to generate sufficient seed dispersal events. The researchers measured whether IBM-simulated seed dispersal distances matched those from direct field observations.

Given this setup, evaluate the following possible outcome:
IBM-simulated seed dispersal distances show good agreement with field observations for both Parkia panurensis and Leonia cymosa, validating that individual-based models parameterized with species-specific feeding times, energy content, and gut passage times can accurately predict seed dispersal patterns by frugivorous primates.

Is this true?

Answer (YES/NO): NO